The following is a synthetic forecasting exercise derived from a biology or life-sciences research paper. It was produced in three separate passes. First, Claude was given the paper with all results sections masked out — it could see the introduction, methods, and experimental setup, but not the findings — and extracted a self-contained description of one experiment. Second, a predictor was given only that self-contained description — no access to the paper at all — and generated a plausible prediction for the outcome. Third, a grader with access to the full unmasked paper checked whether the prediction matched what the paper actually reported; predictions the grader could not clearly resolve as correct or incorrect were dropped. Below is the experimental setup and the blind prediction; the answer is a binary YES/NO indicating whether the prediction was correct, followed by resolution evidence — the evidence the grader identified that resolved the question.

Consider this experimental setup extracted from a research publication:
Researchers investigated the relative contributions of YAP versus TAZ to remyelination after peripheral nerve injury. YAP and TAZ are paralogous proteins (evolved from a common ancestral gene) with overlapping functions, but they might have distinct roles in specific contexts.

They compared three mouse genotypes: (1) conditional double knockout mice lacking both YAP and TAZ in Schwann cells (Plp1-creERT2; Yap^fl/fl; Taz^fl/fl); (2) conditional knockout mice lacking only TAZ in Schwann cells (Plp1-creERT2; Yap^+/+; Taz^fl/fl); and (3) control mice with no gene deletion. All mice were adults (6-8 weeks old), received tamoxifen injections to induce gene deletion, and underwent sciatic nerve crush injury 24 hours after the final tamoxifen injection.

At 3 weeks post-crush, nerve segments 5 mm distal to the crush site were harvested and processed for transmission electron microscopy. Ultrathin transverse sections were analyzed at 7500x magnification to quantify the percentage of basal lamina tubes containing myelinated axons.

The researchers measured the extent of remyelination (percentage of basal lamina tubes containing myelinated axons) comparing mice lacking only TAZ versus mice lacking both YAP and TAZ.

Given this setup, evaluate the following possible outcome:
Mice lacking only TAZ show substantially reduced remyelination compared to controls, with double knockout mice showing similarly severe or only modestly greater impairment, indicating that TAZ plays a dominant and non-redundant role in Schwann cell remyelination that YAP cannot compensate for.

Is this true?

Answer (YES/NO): NO